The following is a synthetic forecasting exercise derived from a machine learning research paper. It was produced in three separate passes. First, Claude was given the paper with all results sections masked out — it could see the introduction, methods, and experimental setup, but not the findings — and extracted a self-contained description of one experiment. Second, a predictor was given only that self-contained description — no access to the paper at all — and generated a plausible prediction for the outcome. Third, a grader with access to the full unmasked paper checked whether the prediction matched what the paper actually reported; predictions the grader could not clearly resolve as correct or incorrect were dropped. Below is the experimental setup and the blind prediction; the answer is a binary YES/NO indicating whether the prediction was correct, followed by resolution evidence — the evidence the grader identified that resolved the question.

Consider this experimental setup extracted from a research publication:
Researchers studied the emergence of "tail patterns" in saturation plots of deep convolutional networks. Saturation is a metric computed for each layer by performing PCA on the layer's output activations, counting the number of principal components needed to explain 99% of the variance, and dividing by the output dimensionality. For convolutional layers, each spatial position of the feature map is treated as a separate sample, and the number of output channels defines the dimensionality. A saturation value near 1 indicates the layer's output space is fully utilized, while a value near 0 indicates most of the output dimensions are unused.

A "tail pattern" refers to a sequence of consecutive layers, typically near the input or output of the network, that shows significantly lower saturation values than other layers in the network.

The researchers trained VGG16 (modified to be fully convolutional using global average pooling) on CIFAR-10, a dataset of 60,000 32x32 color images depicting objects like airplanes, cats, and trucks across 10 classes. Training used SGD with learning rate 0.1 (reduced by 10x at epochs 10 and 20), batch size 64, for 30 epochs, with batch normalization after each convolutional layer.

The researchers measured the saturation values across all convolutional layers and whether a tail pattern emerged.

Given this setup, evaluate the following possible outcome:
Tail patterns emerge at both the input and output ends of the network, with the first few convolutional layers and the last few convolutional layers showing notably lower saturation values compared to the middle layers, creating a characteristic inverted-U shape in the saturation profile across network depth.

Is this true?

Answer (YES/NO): NO